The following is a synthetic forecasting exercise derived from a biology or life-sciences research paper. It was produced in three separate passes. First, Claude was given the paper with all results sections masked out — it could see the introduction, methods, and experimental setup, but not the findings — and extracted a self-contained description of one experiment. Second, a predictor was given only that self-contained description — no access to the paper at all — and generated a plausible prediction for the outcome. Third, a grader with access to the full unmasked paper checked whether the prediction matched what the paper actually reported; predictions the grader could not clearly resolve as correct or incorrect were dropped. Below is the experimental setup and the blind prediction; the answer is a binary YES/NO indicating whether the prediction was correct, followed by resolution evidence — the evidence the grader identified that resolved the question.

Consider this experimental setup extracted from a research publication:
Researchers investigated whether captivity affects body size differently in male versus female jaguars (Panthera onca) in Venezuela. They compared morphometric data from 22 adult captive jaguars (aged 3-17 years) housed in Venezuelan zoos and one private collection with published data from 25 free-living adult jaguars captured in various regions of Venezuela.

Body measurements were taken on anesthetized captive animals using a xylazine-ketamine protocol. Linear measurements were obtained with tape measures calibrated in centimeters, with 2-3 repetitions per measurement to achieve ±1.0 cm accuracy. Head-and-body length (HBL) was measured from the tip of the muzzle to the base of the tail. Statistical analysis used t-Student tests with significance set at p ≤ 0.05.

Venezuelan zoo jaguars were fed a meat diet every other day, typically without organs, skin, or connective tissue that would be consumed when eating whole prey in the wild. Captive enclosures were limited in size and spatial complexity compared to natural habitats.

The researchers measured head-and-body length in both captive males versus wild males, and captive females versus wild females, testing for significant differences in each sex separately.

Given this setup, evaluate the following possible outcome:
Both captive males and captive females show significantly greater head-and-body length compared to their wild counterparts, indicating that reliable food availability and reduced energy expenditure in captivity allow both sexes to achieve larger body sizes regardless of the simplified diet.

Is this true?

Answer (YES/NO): NO